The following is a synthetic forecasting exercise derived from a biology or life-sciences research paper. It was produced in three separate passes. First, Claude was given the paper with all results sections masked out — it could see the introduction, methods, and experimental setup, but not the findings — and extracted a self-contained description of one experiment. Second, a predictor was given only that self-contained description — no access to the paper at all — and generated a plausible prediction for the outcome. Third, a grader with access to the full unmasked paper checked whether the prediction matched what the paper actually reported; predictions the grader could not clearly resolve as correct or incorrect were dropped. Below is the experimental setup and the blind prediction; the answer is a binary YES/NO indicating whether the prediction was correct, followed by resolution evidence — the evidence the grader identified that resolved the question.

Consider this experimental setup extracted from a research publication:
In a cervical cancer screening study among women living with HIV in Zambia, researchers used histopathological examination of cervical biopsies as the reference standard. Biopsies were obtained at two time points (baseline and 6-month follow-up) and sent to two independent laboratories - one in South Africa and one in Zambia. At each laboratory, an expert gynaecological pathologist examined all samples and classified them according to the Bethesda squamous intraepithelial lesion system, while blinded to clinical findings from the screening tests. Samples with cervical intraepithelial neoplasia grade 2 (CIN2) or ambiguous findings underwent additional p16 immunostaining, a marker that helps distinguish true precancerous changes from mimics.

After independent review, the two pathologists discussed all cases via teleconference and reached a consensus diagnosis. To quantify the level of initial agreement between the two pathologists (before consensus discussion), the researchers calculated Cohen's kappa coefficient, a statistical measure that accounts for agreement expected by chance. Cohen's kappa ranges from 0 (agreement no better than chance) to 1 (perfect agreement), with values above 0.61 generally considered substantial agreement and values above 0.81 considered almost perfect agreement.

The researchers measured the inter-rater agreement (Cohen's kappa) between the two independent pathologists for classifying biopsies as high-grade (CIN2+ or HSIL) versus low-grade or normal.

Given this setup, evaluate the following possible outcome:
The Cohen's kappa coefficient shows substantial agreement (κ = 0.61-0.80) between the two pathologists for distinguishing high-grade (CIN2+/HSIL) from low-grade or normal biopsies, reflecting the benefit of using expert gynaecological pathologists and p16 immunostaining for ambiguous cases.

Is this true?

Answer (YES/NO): NO